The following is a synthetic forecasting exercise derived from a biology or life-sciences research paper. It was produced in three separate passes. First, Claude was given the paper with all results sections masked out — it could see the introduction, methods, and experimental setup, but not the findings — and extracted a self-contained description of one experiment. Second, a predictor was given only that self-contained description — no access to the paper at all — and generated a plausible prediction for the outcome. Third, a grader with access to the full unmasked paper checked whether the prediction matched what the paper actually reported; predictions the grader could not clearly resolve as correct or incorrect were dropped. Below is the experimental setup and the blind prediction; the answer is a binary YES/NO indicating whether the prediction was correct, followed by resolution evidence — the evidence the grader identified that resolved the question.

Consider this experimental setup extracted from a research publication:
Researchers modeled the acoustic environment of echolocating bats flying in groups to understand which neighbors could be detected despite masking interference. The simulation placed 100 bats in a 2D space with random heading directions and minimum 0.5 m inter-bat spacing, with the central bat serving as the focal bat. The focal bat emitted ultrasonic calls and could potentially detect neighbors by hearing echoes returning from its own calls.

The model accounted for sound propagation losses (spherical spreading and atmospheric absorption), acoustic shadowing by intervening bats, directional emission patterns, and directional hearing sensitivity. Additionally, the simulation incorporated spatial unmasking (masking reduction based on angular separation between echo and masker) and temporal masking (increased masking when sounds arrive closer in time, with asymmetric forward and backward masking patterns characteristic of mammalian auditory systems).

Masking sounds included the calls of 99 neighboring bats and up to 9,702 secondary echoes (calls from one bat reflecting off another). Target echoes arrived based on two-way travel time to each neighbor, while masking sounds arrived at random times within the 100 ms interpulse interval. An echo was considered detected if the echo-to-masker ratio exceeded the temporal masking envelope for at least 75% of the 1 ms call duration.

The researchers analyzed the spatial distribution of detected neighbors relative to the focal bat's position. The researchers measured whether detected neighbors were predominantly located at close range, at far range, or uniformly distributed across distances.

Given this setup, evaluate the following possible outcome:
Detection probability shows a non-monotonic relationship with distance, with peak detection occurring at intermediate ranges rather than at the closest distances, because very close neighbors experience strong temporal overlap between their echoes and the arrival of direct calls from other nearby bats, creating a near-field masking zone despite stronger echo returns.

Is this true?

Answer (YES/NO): NO